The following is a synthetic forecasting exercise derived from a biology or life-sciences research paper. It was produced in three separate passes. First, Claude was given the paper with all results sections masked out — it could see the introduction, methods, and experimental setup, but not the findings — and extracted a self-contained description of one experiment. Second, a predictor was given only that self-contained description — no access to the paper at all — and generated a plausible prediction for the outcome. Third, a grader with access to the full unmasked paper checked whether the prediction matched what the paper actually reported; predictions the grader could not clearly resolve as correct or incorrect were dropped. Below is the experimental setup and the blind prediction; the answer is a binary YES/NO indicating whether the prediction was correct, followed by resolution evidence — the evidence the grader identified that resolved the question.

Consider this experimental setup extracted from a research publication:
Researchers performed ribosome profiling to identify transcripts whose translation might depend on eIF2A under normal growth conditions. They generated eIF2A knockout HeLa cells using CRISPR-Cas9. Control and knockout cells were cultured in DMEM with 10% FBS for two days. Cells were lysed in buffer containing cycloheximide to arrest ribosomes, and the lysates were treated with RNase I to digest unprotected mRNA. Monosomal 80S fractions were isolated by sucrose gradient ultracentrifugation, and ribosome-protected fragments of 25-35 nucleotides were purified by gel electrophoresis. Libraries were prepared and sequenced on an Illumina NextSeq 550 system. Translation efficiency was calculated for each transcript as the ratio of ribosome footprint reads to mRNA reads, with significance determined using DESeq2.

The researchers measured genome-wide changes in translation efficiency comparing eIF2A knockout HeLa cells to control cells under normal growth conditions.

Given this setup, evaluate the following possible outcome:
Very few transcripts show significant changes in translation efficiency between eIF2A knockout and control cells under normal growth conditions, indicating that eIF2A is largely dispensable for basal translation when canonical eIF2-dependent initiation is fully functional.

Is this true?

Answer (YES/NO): YES